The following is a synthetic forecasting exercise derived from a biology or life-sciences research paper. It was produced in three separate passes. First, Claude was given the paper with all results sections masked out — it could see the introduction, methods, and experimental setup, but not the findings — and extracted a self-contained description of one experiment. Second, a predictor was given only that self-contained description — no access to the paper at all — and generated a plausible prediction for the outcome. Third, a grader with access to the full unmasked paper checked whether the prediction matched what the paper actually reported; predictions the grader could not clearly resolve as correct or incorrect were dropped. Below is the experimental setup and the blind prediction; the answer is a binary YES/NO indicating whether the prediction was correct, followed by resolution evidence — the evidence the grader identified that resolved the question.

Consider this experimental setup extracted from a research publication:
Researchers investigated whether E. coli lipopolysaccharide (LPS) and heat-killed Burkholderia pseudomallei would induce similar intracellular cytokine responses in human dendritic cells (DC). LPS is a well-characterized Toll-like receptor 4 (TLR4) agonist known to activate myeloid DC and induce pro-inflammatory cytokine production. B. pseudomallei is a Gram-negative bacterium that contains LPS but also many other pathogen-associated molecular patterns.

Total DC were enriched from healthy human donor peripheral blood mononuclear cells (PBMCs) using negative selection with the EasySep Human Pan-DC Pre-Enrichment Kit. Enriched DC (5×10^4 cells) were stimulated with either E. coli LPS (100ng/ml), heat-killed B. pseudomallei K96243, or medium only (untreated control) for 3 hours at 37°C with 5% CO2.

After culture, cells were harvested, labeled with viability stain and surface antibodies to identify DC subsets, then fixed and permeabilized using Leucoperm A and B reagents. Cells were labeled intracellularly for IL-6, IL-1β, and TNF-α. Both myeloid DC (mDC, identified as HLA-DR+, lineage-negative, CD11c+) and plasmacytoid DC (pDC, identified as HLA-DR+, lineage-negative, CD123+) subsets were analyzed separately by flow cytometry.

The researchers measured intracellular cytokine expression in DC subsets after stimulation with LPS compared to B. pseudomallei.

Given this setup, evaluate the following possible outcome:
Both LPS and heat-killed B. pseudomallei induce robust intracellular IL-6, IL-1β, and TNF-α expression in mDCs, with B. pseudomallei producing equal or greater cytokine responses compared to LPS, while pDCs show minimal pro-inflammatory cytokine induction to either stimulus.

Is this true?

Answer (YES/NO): NO